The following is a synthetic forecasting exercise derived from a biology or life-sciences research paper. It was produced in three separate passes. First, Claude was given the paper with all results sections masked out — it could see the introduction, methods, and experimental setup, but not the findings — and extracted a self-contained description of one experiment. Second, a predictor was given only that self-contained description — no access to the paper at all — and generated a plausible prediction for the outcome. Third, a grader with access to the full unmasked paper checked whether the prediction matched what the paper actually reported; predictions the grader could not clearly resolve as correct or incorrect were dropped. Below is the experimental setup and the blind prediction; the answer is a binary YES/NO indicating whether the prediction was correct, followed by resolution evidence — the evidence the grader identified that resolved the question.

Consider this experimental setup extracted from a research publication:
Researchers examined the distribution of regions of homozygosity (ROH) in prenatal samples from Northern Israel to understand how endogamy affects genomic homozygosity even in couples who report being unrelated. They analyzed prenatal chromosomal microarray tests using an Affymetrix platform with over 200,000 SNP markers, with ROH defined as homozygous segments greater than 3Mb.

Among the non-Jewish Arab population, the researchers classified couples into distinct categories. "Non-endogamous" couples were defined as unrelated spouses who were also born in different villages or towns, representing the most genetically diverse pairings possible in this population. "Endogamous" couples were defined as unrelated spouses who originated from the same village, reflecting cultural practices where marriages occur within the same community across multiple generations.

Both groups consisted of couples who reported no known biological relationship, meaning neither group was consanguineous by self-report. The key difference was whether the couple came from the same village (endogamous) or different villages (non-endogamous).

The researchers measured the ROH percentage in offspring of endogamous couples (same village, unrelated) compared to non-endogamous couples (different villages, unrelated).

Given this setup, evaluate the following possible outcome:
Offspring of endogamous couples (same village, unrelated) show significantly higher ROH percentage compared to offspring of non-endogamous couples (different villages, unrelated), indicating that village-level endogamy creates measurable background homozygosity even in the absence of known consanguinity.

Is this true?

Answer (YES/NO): YES